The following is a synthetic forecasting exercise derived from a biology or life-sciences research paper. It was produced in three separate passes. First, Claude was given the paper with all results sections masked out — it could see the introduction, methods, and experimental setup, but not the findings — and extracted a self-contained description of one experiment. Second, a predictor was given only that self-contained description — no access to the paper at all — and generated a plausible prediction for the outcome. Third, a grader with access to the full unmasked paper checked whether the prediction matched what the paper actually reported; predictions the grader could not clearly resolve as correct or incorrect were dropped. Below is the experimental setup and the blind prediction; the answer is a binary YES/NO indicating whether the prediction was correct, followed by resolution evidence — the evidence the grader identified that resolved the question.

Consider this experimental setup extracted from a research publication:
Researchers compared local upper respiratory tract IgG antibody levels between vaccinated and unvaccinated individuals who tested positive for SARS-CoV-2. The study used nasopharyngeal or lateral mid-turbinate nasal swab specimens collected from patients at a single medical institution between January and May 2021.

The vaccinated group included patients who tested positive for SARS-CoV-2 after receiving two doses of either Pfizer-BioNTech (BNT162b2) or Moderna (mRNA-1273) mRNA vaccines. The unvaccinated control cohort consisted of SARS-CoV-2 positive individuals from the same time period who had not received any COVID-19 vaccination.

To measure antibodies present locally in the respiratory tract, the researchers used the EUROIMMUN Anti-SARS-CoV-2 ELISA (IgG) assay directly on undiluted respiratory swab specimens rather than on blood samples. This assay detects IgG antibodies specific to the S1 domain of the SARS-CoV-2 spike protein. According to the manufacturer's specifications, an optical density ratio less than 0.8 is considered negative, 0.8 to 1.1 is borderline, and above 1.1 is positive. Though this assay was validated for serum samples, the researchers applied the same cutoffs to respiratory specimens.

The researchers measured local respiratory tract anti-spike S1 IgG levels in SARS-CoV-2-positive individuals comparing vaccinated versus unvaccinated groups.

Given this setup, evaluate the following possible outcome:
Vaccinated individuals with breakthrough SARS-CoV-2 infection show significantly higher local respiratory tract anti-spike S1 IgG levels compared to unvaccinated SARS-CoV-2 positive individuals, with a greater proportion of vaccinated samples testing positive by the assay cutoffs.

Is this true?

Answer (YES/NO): YES